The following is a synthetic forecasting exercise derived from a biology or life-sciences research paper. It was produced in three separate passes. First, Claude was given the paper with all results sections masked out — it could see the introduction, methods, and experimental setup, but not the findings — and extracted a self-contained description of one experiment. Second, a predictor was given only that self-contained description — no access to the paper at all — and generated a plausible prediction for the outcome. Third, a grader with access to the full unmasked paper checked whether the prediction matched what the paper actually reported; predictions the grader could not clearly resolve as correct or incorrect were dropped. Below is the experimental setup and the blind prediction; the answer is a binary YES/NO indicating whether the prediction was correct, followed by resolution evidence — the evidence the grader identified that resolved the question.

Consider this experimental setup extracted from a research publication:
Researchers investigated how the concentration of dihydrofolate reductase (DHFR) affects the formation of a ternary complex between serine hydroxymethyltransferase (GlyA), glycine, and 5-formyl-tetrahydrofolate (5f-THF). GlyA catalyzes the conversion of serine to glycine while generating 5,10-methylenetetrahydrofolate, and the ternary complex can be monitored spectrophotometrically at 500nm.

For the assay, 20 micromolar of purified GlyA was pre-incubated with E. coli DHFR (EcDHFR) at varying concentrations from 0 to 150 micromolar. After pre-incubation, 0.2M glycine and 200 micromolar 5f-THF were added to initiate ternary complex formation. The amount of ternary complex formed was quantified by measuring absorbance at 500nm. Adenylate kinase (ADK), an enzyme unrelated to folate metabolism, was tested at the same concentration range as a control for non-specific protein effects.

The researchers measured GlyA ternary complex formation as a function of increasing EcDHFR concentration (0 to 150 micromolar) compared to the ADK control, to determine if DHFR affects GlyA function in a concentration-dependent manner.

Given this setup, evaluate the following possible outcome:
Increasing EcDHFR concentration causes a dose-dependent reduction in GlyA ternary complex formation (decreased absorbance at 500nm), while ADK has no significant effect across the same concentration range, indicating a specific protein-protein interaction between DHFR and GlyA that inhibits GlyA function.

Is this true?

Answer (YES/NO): YES